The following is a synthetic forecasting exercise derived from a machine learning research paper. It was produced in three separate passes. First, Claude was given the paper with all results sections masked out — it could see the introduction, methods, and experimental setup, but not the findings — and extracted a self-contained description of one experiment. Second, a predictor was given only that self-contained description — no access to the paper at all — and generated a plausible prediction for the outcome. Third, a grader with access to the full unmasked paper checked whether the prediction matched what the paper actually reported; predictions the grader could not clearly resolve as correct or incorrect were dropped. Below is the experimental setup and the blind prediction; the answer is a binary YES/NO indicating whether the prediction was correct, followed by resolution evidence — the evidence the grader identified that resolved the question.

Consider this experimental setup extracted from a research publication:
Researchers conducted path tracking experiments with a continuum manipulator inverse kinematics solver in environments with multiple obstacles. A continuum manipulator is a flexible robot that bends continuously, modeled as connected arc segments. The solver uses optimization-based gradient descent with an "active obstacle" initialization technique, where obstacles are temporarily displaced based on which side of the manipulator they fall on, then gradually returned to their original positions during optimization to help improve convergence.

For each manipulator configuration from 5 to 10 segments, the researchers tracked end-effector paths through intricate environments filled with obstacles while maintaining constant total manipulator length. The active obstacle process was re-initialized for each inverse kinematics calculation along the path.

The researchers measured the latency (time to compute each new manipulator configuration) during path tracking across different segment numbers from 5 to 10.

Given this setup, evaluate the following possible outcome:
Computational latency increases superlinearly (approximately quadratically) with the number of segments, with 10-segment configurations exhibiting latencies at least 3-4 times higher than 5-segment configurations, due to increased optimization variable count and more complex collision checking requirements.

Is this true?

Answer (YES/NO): NO